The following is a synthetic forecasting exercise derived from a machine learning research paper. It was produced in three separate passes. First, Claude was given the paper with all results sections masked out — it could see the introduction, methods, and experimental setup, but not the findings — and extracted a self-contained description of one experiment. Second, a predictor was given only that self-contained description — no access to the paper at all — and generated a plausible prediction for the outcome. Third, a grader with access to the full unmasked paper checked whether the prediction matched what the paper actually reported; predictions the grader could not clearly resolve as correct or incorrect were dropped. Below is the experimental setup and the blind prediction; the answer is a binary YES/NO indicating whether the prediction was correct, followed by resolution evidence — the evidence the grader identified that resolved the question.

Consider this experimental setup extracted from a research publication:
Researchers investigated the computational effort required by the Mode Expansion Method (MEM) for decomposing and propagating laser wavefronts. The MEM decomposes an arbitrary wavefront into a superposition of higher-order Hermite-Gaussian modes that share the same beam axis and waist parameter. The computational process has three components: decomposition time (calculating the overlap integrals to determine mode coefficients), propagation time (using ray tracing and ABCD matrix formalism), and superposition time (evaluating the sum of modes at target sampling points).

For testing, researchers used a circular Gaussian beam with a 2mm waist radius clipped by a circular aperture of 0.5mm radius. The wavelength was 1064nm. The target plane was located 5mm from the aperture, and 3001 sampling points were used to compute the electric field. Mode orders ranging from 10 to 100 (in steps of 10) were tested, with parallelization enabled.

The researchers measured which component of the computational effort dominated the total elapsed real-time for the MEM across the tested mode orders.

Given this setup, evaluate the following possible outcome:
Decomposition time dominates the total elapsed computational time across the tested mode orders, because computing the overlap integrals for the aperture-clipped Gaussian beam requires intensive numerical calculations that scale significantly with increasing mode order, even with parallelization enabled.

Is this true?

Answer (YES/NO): YES